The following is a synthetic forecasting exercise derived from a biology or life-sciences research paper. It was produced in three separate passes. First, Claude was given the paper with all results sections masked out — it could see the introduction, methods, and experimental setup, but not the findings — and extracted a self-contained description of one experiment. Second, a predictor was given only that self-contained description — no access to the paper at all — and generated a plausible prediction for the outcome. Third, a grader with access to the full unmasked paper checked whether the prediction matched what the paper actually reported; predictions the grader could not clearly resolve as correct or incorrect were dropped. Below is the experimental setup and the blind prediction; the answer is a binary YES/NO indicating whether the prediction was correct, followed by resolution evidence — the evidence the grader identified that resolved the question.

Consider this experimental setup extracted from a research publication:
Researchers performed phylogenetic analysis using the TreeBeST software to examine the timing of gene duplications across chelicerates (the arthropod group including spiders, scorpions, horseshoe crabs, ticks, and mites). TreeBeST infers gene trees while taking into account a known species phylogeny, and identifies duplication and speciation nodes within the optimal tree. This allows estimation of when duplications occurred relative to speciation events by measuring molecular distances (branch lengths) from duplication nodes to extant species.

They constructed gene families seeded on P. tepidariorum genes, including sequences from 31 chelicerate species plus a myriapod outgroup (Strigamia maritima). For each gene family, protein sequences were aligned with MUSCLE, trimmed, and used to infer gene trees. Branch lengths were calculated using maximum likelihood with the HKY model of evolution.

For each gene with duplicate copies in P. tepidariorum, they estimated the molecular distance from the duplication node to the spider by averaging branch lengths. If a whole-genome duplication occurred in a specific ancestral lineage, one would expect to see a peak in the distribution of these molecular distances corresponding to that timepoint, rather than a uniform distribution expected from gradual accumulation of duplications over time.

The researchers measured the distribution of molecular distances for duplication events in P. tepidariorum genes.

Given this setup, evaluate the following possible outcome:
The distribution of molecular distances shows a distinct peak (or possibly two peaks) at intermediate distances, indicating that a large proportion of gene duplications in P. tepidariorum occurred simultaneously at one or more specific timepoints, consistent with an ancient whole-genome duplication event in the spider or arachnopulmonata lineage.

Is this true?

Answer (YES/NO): YES